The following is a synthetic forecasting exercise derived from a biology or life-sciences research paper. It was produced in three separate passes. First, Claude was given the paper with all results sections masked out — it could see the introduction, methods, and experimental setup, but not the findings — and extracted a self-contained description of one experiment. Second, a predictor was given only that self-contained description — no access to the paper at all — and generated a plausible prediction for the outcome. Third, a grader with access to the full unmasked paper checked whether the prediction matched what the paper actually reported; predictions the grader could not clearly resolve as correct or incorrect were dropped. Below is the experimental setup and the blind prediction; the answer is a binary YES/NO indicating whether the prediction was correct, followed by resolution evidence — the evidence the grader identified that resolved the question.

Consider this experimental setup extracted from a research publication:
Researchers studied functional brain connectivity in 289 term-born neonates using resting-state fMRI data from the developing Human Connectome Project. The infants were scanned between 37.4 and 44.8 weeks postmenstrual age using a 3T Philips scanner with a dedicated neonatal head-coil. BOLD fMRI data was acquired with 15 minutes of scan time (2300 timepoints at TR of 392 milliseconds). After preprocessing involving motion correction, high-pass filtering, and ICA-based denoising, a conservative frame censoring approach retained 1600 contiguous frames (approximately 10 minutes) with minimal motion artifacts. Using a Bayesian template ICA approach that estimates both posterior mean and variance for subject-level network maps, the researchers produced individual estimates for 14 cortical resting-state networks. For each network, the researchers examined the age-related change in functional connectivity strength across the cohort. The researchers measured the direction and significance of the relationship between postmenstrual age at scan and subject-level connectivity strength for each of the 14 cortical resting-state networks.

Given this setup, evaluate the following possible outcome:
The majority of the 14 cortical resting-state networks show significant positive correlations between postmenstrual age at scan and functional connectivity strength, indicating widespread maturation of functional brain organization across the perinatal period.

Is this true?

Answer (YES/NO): YES